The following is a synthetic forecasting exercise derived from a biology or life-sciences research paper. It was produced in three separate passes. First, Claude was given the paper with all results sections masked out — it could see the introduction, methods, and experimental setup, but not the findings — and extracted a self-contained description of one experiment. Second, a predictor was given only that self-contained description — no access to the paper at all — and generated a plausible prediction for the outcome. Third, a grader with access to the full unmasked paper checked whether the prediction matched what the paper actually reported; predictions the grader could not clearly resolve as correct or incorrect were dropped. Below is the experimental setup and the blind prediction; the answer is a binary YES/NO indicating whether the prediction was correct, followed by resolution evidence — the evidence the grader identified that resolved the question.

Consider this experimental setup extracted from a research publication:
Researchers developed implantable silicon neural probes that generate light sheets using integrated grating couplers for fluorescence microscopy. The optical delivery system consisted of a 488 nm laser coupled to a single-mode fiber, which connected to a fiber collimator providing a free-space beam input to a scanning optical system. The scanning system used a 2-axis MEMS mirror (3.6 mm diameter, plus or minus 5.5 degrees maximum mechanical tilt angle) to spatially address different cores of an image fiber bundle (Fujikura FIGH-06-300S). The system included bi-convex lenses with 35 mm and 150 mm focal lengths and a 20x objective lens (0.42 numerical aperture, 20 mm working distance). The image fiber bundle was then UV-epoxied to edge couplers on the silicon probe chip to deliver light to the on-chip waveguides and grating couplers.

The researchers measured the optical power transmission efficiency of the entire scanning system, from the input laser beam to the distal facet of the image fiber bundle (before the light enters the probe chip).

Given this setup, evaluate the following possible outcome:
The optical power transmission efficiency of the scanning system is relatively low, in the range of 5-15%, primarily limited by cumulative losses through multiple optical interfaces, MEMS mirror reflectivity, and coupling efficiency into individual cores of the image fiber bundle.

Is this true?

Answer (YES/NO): NO